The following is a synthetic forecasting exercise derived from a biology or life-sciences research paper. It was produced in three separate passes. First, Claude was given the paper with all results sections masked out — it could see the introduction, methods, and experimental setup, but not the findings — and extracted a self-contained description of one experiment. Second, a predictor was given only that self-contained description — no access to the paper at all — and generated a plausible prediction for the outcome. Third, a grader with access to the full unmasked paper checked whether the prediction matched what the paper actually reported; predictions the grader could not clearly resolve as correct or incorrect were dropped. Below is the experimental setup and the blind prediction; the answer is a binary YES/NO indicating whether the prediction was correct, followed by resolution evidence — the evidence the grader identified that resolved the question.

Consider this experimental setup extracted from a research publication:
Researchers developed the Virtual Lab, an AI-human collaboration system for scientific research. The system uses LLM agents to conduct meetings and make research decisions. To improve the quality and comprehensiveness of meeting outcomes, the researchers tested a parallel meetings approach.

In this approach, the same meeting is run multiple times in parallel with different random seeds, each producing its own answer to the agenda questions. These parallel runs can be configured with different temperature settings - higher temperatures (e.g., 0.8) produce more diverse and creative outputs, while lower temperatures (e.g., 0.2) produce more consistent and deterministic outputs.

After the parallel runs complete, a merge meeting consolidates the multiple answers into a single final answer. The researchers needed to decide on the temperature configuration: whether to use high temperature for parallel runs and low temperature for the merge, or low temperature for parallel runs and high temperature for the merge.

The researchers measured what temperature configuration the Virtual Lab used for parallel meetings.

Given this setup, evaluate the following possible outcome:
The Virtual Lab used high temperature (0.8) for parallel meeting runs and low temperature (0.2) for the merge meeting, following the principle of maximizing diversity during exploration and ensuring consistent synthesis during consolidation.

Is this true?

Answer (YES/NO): YES